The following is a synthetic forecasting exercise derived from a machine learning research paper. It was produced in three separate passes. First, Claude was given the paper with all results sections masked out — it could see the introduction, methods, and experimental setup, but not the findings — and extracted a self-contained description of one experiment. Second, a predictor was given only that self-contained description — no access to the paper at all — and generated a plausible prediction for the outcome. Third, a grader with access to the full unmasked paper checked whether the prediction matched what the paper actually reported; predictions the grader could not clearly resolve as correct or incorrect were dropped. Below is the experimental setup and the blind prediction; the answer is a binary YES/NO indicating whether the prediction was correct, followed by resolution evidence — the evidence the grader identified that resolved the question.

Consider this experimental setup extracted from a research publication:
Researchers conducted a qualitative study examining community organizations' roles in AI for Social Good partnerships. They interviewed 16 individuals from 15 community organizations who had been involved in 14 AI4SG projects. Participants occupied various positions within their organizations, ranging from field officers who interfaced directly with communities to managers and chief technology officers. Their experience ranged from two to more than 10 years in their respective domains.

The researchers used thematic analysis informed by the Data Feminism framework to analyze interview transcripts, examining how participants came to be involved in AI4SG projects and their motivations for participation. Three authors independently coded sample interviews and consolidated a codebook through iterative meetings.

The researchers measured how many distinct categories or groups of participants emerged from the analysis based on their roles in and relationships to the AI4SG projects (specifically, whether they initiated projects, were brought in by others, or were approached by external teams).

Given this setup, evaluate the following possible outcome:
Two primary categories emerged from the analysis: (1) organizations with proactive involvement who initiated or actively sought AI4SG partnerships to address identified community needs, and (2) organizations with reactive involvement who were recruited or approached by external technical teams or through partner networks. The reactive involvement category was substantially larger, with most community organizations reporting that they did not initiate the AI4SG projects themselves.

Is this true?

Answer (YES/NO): NO